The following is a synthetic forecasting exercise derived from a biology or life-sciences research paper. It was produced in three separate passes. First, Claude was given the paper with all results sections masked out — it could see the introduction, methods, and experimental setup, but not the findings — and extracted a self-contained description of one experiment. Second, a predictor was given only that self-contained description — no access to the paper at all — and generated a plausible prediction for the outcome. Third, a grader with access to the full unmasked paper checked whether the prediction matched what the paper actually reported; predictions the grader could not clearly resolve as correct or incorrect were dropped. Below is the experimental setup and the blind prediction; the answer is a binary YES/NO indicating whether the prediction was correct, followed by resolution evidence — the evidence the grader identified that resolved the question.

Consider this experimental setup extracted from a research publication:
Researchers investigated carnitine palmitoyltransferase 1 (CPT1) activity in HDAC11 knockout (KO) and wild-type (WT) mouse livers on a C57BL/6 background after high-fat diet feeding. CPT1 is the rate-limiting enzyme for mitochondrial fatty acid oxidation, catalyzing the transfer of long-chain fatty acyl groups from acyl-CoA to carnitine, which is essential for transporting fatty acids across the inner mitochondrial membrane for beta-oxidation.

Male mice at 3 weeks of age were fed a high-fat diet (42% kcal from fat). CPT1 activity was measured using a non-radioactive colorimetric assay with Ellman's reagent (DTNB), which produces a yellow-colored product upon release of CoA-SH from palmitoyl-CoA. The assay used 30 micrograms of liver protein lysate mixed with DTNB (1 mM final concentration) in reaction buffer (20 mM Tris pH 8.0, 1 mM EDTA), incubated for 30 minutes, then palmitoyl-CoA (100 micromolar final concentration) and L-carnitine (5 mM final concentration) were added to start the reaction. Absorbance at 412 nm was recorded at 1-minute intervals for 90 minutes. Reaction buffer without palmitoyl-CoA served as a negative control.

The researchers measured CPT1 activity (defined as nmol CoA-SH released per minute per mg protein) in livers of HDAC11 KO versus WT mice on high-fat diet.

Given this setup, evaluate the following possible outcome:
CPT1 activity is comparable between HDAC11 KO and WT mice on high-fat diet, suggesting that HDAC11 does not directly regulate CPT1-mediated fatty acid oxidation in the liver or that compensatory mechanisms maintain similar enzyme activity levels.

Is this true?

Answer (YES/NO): NO